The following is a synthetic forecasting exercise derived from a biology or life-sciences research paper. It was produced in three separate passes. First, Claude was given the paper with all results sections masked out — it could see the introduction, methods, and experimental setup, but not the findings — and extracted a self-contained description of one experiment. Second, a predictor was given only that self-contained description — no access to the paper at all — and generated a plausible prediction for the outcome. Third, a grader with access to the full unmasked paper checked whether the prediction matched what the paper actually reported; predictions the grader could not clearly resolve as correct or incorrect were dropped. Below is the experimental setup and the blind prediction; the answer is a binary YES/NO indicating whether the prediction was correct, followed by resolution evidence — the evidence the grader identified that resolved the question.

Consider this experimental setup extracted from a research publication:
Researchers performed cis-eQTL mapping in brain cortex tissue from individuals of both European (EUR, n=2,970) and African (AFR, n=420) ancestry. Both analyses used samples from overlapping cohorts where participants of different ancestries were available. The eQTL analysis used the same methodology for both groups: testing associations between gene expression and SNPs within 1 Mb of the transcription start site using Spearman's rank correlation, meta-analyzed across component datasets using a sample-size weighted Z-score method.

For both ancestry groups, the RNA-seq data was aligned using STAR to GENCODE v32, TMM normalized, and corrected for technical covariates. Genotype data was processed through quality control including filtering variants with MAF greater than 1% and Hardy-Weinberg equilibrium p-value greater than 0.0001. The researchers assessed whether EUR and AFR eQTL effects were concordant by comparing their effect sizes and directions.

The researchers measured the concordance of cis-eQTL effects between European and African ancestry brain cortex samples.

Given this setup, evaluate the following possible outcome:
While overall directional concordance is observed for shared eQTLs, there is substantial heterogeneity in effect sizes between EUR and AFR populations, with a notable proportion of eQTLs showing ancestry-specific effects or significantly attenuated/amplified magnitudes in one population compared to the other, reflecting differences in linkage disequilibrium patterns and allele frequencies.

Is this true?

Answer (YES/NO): NO